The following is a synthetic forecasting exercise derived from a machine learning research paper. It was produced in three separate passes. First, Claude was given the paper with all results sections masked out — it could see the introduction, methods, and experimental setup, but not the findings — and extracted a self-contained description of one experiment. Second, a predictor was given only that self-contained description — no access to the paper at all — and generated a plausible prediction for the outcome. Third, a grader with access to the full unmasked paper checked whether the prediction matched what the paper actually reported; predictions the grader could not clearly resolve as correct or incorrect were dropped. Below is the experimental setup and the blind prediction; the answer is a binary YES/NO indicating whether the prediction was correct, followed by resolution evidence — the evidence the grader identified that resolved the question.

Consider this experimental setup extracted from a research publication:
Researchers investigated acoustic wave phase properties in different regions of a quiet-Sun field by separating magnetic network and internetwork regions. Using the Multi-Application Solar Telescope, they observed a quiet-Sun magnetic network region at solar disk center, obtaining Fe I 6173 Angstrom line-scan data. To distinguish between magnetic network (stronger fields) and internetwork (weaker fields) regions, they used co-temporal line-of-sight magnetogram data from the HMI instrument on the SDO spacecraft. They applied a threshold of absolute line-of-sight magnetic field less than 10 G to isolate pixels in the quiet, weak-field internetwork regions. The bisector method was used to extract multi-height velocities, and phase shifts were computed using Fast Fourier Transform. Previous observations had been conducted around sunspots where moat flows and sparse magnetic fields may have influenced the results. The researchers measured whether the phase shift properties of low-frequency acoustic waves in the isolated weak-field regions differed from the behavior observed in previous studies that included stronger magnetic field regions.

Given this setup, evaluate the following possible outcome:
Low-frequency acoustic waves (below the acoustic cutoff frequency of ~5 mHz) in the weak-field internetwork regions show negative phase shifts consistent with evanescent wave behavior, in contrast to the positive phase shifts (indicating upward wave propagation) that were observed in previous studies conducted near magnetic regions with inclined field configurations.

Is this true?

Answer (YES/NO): NO